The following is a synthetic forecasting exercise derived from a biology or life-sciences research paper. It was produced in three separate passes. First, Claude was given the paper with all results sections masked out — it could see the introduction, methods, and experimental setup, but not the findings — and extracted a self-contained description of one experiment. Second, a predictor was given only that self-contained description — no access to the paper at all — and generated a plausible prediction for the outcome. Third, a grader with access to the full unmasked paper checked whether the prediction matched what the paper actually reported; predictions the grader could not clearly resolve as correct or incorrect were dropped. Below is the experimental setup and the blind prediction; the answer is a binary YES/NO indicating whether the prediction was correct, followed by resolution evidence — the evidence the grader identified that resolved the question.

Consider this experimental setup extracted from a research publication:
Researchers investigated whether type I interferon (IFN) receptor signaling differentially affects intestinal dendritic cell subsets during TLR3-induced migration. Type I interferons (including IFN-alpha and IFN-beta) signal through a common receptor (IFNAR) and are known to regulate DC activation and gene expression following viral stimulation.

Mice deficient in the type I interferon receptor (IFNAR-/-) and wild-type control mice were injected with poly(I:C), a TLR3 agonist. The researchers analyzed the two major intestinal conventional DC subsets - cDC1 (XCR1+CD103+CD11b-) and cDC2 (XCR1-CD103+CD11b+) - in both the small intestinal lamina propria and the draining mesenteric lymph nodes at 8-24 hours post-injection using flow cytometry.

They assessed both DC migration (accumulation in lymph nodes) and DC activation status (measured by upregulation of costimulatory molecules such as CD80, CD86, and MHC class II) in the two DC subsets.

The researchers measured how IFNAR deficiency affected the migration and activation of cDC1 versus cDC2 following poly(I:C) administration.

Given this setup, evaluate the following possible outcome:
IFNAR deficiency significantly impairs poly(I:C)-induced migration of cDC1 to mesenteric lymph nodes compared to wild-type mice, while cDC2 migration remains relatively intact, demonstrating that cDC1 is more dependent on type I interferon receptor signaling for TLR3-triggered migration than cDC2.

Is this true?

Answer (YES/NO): NO